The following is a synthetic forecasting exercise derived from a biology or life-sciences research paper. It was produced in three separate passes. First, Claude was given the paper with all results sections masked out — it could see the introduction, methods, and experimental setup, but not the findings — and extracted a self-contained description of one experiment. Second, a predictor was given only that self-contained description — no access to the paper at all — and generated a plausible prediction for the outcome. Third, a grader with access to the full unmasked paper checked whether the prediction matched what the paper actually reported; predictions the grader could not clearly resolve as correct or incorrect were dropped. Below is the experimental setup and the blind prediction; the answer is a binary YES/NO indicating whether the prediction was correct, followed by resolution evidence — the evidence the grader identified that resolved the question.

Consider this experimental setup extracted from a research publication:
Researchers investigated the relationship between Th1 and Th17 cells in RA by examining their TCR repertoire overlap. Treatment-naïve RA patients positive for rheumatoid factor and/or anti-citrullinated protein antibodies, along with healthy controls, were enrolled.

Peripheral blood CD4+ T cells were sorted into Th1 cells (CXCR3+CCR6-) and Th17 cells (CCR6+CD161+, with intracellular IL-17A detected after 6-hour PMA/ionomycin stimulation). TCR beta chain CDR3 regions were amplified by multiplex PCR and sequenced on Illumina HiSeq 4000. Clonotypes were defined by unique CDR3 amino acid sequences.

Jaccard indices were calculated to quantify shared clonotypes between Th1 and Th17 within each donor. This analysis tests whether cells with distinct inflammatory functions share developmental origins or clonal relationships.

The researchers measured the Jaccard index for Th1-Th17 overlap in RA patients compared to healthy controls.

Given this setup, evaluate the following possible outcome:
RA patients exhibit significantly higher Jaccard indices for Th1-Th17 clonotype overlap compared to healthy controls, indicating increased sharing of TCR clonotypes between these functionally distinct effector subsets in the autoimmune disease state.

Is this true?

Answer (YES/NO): NO